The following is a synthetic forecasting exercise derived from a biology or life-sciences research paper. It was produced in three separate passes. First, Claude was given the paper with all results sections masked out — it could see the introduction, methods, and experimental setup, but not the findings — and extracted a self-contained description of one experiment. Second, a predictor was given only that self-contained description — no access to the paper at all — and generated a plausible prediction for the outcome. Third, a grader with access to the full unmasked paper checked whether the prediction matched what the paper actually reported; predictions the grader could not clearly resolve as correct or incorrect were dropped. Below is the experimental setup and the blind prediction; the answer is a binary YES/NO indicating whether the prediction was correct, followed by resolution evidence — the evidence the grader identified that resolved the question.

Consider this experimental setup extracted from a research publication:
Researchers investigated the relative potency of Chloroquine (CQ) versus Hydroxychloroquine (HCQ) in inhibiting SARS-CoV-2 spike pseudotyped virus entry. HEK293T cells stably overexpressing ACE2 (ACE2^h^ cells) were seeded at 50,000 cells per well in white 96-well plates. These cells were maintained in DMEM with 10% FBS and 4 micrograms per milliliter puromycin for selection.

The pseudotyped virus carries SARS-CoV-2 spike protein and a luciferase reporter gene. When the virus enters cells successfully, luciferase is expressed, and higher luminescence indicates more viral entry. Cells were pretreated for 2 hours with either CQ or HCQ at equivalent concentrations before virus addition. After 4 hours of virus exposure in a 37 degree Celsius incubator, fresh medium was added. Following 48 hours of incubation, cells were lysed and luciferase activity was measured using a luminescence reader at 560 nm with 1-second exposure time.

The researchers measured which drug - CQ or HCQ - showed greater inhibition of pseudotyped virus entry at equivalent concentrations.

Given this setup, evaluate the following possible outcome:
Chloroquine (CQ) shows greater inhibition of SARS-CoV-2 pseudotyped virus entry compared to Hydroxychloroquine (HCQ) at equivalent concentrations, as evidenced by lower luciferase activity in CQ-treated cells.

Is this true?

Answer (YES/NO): NO